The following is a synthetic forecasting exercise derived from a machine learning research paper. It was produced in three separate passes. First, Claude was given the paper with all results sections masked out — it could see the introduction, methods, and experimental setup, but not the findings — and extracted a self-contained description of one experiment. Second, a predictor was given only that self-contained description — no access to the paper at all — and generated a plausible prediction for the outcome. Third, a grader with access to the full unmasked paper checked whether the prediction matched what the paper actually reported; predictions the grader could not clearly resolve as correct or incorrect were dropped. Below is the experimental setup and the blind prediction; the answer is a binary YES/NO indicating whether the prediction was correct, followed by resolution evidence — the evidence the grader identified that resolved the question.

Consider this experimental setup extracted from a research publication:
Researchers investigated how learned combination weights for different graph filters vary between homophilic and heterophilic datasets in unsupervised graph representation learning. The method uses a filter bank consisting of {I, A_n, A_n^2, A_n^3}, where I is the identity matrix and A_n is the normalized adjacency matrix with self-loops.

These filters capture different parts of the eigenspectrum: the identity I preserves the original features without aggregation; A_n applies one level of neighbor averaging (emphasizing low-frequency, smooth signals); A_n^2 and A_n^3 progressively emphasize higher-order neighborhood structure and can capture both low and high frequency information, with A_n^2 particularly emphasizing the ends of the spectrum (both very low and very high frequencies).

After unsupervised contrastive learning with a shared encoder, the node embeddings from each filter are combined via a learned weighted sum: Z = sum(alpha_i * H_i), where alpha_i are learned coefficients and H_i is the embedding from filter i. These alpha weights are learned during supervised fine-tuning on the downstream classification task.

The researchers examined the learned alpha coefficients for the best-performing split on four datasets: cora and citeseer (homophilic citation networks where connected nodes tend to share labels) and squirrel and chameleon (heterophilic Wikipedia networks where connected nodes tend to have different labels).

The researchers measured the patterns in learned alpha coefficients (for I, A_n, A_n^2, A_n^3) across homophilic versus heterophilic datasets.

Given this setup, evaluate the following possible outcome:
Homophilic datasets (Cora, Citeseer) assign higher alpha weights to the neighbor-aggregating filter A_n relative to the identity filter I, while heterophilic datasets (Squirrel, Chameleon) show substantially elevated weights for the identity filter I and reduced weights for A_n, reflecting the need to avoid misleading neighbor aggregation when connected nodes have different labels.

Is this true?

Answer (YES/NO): NO